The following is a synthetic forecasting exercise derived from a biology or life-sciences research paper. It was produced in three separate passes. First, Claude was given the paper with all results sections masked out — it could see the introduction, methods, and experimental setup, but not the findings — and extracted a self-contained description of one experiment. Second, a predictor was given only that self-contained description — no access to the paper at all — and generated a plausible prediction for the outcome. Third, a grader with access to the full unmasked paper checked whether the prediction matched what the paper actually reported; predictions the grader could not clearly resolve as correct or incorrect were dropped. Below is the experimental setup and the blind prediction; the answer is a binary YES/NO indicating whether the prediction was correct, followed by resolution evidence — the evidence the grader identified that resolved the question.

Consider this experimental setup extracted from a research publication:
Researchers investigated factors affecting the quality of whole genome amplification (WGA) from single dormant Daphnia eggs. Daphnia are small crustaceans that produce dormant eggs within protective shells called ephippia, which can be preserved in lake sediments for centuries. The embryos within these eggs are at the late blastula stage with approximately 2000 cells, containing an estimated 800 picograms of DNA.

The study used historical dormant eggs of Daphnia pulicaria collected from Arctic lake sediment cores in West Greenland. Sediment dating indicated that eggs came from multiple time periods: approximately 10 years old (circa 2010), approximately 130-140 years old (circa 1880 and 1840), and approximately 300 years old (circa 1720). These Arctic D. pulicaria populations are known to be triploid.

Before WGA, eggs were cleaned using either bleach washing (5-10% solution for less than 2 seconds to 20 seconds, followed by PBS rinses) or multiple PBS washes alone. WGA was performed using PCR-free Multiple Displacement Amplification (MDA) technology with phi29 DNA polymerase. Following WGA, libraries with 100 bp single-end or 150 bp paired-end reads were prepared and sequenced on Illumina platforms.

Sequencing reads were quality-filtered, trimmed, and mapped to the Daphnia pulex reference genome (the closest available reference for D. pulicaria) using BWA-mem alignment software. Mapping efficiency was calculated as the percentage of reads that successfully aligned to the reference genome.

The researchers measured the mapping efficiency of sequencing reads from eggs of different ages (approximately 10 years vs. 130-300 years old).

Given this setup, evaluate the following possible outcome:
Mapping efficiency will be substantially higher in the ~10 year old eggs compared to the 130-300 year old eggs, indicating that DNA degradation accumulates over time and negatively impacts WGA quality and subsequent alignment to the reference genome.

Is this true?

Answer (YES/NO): NO